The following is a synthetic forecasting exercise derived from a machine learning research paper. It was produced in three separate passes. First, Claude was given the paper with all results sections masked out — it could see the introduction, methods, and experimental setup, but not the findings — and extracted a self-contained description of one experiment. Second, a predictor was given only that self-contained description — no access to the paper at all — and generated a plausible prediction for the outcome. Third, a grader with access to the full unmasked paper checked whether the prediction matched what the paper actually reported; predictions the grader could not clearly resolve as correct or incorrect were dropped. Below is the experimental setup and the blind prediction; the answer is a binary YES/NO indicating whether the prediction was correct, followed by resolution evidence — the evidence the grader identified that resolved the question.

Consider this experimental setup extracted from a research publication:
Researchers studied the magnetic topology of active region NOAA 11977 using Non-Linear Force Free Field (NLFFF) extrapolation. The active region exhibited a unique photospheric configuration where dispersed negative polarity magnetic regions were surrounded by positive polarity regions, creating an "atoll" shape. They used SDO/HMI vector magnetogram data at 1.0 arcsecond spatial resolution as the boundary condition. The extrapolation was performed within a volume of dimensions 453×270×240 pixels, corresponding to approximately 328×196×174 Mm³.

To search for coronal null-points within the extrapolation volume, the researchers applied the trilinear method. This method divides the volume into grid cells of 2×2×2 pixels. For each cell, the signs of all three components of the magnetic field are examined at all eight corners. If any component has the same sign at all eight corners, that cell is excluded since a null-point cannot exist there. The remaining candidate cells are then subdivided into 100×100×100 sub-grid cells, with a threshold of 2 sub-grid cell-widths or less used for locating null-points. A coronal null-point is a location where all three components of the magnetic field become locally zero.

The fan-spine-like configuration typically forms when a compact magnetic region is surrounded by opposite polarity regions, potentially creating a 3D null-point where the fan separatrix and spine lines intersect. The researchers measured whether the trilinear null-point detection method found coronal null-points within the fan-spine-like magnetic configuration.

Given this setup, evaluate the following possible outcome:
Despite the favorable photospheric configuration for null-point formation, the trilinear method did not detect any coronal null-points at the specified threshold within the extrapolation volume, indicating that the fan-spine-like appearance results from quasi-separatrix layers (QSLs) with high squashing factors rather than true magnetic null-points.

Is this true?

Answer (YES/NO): YES